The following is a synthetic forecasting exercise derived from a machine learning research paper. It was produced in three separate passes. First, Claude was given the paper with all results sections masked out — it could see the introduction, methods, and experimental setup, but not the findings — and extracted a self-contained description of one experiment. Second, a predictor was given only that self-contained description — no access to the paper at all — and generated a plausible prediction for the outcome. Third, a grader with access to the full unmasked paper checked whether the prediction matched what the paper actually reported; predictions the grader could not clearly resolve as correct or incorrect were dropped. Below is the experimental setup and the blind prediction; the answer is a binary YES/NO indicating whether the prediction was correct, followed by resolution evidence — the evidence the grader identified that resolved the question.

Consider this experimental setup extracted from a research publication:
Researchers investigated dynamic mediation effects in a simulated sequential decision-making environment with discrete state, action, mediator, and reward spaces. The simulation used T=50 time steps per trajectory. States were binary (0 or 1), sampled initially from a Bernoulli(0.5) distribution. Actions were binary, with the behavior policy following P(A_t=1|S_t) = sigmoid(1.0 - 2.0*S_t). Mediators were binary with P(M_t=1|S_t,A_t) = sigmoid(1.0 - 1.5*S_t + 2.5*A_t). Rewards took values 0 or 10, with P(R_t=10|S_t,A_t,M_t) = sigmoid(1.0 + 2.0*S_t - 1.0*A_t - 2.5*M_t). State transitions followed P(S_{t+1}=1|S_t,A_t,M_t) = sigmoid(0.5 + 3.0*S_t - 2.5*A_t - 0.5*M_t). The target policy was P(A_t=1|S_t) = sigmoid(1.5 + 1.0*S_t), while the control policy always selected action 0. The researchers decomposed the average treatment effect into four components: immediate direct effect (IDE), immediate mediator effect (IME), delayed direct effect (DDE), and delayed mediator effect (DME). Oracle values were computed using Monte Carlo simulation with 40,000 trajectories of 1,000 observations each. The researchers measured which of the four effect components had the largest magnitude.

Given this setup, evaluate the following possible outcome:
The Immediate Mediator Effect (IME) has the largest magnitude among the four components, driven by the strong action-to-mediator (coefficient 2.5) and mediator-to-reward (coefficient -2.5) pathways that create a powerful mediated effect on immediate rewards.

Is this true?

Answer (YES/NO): NO